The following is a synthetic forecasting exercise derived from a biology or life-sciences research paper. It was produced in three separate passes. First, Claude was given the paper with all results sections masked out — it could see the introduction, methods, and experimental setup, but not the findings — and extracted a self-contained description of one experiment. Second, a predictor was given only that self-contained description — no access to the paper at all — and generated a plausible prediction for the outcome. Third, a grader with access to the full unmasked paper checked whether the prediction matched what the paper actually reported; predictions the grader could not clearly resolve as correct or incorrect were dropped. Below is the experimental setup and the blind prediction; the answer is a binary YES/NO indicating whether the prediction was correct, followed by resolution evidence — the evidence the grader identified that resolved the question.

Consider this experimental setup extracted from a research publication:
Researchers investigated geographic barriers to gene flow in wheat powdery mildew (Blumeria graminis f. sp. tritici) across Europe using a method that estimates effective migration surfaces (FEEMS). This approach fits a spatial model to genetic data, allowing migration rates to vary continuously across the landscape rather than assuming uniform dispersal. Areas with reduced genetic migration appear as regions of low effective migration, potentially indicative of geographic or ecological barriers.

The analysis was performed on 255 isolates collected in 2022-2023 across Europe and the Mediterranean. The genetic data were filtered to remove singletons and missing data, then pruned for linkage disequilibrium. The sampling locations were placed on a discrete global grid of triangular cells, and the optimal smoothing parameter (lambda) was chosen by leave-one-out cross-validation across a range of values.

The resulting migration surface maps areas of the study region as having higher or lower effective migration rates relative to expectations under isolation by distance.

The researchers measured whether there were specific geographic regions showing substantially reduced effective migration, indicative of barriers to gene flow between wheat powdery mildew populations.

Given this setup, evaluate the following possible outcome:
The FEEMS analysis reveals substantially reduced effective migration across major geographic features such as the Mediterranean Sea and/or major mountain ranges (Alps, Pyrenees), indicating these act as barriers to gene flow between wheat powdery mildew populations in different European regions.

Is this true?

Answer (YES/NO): NO